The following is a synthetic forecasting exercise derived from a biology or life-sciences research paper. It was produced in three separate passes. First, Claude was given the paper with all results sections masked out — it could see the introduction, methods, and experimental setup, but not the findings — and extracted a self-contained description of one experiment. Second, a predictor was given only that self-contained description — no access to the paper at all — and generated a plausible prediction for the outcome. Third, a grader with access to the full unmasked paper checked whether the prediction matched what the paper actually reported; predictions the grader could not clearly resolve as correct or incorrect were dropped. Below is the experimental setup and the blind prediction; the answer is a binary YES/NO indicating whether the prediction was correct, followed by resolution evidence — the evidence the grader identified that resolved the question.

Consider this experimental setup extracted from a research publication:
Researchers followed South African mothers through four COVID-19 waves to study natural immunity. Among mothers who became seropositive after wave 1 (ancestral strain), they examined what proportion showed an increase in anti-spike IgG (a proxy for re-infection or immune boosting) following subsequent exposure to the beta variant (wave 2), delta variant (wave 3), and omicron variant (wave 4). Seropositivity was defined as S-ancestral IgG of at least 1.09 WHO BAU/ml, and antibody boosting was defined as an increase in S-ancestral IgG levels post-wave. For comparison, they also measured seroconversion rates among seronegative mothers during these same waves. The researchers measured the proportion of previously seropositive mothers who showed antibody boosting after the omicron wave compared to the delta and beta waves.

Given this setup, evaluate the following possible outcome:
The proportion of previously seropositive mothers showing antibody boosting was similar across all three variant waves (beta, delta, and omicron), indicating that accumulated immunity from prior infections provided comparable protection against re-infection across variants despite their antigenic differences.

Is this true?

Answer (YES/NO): NO